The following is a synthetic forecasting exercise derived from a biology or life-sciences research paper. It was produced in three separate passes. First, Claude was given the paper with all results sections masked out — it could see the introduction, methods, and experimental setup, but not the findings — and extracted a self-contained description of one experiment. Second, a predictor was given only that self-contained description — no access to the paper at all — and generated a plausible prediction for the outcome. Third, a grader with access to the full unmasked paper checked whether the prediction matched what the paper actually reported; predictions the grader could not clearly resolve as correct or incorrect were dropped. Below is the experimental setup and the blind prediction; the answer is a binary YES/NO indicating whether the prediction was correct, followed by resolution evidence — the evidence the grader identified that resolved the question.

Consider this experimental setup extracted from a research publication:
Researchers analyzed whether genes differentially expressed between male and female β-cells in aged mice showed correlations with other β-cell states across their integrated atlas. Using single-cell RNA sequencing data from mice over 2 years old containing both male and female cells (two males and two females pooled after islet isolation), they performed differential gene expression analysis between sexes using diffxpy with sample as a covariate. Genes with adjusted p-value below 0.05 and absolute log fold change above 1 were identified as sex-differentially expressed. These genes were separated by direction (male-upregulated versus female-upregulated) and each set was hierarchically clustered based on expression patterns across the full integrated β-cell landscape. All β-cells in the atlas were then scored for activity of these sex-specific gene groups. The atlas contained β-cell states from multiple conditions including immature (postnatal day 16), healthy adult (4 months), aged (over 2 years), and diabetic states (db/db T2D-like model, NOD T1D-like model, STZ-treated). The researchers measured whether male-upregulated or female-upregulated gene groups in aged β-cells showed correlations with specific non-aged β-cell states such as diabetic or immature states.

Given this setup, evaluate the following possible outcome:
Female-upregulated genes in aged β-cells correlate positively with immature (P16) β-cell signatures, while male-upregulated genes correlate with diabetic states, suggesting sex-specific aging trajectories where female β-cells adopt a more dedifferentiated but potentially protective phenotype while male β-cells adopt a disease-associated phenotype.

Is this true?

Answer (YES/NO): NO